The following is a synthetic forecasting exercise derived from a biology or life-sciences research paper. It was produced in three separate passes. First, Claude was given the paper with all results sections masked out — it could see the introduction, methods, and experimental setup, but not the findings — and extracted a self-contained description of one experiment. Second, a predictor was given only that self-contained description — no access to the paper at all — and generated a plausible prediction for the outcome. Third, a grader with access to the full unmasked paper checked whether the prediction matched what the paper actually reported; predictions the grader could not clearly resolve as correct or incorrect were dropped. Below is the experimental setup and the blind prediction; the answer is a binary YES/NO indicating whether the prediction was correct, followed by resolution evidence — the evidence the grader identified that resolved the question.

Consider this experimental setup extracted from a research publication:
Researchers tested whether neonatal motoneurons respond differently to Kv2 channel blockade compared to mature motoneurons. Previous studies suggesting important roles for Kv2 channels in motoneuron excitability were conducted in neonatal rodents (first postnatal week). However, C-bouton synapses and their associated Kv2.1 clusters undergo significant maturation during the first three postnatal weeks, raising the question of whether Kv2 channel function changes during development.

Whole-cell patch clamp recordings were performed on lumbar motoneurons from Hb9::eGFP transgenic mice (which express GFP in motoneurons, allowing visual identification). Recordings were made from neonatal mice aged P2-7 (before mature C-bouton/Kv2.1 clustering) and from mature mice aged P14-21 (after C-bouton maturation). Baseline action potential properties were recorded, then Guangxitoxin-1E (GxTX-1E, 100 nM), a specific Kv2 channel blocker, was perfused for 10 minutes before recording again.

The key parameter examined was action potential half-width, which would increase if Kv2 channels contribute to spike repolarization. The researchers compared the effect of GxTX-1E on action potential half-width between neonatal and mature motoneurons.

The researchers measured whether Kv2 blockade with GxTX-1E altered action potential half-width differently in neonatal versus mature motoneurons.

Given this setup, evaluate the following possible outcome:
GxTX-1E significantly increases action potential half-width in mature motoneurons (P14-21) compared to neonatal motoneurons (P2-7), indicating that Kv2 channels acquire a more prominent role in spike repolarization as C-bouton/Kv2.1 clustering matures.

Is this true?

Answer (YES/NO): NO